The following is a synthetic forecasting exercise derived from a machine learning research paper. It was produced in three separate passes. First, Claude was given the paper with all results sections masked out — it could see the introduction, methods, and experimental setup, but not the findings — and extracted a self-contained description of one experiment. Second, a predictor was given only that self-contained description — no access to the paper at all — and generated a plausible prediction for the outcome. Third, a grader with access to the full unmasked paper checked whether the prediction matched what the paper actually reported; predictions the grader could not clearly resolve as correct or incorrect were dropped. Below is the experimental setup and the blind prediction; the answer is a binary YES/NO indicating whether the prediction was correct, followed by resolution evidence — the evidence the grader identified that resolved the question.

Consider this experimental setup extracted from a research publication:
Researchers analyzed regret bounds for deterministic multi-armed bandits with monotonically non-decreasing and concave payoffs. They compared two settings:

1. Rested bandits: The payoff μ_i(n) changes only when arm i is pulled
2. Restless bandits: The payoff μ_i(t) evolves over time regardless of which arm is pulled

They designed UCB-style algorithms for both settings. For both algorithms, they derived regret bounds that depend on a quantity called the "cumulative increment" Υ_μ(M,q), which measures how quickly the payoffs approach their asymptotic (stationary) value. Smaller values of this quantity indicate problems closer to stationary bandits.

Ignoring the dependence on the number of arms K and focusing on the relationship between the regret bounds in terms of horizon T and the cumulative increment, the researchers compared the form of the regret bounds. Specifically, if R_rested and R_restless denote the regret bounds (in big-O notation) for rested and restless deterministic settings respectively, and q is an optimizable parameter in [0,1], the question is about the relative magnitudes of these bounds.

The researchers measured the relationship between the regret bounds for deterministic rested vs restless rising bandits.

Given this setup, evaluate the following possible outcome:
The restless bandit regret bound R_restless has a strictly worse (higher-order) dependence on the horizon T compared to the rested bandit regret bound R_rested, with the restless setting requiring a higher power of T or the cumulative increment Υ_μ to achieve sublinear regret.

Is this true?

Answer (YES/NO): NO